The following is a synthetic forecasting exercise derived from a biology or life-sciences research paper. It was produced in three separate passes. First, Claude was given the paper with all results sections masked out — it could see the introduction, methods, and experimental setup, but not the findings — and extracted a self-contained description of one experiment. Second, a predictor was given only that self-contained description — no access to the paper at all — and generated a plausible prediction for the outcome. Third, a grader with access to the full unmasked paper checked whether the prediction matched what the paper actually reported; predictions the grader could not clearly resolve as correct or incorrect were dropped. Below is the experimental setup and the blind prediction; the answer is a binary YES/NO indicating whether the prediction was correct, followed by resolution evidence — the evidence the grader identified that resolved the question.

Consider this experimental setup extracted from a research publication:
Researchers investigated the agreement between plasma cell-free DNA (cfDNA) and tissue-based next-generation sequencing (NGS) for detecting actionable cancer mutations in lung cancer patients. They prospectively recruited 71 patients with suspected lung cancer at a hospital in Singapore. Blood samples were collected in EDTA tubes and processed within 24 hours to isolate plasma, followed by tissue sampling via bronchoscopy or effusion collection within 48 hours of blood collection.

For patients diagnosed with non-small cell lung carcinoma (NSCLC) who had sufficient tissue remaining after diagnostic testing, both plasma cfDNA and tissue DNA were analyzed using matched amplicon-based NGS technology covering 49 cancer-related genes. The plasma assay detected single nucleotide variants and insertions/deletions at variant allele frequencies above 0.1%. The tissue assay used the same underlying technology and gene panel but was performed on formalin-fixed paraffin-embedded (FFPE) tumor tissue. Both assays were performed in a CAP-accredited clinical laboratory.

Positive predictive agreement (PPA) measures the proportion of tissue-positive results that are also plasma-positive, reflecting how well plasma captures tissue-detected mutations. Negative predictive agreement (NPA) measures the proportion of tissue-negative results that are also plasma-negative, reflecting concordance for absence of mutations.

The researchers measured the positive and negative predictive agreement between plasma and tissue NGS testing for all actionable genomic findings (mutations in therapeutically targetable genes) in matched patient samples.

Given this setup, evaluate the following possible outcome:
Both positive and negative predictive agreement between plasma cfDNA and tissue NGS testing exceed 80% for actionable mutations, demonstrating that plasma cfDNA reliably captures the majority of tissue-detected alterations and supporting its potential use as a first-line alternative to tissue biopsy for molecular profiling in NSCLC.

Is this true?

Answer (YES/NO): NO